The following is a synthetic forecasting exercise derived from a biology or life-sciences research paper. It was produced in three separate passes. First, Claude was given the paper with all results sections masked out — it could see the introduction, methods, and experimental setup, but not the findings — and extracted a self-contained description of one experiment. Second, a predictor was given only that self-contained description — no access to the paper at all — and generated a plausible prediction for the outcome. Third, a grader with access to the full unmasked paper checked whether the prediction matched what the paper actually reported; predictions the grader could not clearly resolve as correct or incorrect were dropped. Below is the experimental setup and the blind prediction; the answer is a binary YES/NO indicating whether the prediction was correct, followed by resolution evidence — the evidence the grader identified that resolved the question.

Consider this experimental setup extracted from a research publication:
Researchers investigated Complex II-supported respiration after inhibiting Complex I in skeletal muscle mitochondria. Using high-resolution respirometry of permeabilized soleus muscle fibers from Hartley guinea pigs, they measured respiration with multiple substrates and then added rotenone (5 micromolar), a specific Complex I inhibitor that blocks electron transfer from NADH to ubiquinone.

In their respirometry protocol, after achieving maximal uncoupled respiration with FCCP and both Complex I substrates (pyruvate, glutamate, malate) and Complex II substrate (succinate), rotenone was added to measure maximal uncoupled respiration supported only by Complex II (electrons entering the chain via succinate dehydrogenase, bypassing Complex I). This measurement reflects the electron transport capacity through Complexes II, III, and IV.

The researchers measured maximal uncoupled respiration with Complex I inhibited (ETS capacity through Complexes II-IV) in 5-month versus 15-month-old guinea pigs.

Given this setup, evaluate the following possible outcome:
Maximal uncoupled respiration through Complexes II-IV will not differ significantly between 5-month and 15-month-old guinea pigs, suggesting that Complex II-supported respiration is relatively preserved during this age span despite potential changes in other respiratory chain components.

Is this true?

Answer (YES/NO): NO